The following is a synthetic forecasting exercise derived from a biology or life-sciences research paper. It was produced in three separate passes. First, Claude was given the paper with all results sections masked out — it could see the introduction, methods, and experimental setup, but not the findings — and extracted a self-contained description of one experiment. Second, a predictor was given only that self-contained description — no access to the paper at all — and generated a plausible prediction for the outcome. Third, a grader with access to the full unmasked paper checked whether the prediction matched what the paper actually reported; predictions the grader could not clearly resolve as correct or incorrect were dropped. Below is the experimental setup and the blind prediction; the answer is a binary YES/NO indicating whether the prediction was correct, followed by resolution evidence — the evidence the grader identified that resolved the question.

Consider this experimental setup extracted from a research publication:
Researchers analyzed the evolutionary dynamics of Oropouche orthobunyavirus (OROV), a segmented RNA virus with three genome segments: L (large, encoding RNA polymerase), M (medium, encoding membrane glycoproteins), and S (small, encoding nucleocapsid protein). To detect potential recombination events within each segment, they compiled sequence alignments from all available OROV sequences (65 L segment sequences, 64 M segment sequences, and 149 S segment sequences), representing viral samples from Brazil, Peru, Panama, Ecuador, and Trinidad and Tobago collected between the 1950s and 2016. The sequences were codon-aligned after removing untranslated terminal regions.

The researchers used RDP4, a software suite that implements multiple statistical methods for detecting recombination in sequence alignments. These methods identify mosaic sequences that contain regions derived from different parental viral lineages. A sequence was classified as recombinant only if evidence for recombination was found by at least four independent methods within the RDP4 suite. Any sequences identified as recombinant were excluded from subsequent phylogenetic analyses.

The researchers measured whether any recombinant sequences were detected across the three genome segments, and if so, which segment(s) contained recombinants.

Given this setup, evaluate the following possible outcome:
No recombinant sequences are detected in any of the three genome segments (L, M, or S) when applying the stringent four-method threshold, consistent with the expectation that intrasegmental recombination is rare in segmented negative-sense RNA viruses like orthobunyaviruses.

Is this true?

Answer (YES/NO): NO